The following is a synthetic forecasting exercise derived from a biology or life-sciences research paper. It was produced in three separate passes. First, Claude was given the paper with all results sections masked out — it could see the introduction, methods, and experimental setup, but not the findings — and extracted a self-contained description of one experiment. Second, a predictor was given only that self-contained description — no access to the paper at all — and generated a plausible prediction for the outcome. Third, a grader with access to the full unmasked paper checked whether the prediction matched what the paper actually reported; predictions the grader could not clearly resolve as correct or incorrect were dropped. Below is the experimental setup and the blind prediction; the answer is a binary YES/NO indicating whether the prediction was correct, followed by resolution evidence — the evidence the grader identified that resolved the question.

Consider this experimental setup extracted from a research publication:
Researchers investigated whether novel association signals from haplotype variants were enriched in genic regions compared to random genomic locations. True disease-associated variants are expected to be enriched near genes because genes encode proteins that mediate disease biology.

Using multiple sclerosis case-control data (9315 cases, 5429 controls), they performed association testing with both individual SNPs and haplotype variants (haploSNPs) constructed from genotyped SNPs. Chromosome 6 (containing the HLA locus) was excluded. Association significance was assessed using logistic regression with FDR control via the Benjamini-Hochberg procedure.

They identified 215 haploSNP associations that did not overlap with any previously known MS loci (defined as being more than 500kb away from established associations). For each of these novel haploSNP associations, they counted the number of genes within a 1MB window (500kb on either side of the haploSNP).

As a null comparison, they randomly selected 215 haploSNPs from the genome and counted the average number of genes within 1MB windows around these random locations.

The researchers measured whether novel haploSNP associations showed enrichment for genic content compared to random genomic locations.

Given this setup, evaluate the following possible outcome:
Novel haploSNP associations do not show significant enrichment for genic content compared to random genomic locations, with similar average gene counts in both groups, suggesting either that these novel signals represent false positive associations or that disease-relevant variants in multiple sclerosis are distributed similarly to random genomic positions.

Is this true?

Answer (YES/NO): NO